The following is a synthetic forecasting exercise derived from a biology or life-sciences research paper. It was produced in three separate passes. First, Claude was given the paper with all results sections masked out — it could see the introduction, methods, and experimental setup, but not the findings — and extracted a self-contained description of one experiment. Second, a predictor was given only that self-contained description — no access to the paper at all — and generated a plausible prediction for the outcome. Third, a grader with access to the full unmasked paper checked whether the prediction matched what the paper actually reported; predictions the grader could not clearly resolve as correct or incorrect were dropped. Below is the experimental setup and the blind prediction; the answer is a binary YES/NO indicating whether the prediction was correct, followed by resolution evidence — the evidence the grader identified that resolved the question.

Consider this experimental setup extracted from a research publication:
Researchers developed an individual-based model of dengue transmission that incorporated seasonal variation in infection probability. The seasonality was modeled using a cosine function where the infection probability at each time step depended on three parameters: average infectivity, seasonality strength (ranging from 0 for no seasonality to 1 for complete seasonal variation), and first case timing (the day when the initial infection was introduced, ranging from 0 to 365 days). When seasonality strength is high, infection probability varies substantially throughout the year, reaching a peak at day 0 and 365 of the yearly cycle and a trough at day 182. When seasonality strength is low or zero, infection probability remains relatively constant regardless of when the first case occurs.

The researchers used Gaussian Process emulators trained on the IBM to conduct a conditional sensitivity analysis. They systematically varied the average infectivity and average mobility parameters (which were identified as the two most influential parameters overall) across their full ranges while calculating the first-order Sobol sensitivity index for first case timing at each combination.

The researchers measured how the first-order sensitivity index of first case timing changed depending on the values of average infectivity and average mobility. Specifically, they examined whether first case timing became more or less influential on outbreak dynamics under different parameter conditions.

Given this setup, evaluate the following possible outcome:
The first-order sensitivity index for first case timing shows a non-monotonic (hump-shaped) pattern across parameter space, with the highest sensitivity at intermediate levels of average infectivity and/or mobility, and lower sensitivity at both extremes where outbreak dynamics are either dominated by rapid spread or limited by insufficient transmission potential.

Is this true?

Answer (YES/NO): YES